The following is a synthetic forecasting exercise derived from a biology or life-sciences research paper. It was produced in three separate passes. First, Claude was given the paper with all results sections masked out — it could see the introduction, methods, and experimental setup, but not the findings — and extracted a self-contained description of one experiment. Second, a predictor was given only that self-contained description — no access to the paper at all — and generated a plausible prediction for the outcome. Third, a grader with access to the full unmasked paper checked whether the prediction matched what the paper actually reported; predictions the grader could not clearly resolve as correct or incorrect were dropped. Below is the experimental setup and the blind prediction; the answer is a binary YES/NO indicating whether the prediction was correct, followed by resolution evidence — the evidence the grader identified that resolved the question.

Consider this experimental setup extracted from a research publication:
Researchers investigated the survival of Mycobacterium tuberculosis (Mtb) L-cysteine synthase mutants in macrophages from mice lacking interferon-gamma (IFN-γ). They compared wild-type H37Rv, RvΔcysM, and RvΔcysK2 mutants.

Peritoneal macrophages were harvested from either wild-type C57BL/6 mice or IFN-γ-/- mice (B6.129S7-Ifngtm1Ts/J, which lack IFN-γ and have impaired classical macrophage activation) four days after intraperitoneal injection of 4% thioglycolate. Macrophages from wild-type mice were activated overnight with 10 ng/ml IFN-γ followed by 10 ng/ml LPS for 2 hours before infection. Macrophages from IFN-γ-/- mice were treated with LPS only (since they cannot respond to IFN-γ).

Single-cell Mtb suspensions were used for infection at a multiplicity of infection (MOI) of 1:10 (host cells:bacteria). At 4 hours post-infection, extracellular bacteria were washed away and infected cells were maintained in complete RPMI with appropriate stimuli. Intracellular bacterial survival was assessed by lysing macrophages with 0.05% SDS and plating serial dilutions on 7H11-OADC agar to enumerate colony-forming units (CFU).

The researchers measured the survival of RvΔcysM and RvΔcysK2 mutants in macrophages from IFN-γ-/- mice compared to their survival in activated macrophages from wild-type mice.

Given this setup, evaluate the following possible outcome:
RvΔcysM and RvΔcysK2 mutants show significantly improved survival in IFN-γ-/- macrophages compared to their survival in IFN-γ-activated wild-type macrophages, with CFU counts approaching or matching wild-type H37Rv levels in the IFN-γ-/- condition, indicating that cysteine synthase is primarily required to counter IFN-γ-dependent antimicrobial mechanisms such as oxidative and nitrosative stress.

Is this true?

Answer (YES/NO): YES